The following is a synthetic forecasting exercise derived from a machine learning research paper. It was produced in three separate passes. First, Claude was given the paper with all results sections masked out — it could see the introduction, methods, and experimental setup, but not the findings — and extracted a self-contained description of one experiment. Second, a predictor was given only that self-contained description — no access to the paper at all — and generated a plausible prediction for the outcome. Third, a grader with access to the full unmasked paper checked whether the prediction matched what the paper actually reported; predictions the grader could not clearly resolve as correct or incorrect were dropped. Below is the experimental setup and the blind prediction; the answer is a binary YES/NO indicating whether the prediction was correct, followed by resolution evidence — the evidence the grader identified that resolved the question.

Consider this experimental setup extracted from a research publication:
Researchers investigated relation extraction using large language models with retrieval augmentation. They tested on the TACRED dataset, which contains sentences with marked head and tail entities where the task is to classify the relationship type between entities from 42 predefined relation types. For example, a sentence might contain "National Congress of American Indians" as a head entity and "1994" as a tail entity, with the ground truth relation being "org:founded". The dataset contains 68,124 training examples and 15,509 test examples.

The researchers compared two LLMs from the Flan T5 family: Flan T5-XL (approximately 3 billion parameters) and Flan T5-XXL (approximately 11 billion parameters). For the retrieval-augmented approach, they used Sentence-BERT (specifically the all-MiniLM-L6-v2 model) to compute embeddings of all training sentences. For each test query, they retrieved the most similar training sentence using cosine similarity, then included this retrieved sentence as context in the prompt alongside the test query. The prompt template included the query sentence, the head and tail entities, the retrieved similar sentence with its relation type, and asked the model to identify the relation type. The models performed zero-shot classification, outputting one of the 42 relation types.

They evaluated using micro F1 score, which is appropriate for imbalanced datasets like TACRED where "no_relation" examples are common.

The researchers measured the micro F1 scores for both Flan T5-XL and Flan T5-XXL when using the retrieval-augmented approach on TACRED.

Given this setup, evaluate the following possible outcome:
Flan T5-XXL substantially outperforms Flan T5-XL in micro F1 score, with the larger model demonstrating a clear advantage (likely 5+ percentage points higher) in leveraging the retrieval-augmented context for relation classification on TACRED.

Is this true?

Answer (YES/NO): NO